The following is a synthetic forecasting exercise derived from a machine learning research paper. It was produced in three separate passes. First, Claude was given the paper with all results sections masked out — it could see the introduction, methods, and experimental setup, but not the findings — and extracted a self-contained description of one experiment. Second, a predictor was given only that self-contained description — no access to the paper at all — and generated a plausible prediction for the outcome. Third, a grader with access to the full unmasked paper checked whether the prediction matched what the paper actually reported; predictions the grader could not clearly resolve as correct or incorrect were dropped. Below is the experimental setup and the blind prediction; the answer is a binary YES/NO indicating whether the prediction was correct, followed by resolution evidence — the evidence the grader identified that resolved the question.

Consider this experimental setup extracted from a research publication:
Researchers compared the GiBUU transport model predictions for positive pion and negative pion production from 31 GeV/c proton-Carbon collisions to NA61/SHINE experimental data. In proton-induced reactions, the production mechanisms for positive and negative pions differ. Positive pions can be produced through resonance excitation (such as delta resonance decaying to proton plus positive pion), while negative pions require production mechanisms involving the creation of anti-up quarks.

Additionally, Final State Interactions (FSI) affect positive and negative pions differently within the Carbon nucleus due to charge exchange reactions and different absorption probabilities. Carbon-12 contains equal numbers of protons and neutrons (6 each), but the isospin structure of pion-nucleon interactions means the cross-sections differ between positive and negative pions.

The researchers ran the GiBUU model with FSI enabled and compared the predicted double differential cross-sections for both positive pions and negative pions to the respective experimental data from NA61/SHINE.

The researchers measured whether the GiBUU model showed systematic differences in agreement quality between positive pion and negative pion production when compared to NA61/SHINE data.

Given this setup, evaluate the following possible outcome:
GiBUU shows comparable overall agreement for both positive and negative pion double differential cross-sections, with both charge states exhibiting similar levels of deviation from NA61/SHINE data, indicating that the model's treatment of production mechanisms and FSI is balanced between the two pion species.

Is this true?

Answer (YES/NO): YES